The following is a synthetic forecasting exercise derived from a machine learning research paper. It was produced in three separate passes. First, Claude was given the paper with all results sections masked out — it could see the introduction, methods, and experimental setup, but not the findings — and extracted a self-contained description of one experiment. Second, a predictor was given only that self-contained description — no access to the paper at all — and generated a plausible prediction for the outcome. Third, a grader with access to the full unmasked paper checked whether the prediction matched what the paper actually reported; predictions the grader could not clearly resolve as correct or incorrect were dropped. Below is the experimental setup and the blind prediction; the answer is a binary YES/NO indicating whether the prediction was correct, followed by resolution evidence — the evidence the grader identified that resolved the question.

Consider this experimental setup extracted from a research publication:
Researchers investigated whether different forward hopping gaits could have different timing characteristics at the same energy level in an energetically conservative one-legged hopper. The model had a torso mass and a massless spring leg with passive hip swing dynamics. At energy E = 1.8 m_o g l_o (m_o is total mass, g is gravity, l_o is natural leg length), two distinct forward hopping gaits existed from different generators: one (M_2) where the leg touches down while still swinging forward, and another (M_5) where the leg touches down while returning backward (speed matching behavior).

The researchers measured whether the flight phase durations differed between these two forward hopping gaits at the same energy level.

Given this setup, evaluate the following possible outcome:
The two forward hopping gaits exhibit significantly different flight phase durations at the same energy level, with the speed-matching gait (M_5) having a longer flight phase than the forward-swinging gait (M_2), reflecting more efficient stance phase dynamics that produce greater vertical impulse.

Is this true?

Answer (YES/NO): NO